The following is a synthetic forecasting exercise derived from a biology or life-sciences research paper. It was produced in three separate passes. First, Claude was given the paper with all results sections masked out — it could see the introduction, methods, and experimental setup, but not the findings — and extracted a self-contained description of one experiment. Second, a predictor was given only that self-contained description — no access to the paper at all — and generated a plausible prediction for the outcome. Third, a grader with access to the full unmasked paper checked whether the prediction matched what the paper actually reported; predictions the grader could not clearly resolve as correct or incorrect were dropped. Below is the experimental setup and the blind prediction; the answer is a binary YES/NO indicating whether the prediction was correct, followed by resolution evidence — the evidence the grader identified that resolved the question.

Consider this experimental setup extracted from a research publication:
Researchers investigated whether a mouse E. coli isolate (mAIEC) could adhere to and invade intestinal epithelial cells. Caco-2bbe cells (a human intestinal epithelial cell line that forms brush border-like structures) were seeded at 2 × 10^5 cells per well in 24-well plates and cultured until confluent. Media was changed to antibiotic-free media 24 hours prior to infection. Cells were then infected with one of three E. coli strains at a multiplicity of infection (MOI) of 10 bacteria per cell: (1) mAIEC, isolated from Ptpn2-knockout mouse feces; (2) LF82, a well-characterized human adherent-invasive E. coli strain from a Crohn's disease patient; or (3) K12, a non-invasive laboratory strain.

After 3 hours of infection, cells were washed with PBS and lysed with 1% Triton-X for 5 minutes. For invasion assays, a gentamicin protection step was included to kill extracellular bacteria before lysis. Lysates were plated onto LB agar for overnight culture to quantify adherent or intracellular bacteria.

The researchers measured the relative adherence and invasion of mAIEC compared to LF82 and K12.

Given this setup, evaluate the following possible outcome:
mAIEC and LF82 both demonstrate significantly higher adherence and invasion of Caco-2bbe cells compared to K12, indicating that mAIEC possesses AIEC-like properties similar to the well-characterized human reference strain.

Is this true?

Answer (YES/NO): NO